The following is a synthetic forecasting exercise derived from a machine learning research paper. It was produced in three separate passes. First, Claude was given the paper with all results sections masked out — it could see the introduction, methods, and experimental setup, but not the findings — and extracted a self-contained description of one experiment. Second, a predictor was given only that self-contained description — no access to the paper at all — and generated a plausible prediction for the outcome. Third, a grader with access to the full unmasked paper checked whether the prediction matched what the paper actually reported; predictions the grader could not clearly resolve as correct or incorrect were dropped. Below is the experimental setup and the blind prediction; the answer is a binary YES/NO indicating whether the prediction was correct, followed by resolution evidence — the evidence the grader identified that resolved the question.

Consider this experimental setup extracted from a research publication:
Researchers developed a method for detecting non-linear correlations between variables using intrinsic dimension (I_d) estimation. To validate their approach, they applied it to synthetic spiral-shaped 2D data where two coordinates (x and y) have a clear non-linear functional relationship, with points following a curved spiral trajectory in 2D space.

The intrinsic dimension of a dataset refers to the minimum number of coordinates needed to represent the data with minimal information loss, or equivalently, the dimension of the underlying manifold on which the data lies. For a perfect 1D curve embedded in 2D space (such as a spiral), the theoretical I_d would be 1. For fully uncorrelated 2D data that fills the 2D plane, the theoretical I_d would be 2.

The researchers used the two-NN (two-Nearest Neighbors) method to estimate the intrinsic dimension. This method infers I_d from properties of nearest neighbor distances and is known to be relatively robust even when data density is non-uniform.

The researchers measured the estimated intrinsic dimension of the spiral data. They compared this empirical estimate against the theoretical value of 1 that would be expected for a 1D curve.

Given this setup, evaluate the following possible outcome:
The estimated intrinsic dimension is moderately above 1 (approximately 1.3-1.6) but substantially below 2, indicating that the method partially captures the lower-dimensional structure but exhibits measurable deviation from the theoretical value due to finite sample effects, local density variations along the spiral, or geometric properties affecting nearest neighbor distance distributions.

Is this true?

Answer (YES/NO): NO